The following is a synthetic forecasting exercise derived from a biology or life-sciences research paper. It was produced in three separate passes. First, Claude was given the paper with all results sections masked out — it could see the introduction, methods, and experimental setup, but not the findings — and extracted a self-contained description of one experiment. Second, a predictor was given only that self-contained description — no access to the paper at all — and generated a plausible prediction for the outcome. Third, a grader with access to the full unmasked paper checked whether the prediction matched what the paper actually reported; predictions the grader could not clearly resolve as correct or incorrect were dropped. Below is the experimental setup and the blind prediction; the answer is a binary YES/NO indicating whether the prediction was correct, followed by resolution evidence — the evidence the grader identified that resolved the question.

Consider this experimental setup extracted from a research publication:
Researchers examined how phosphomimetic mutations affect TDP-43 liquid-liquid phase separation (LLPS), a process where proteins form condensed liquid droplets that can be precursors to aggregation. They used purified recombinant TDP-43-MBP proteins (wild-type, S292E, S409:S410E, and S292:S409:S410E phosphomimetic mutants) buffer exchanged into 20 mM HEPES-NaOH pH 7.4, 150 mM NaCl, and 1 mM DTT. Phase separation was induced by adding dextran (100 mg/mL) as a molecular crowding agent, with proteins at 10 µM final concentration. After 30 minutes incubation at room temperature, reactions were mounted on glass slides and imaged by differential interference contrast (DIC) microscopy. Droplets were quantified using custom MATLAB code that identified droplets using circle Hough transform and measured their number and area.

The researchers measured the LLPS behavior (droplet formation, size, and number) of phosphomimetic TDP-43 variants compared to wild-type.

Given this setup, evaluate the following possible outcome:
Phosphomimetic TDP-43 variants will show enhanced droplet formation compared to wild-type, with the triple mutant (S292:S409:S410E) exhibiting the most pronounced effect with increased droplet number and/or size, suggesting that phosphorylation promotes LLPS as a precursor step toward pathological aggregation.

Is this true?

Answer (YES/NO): NO